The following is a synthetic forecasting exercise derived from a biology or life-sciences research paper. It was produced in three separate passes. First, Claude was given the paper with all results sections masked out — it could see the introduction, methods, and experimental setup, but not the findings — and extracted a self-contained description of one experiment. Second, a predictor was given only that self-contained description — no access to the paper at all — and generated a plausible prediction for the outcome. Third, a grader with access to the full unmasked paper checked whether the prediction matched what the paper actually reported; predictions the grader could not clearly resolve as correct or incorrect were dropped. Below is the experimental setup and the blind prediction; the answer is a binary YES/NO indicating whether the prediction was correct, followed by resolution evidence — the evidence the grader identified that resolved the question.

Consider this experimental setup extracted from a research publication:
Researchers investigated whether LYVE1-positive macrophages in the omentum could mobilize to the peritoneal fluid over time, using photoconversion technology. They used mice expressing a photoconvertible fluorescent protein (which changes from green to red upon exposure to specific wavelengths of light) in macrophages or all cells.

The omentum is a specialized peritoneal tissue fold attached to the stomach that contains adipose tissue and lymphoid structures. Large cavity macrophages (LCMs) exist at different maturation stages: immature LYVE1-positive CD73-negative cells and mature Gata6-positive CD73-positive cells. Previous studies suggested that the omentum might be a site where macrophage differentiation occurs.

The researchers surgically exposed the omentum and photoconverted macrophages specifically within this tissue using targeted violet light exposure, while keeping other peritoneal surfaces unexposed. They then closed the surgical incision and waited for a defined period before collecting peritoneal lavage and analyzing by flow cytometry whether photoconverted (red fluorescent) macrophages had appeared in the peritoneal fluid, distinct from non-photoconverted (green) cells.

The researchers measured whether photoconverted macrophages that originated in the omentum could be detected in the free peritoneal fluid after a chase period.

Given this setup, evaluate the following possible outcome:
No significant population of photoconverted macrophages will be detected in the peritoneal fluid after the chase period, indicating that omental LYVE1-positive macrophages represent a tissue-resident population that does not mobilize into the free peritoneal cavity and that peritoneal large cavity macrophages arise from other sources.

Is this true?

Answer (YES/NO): NO